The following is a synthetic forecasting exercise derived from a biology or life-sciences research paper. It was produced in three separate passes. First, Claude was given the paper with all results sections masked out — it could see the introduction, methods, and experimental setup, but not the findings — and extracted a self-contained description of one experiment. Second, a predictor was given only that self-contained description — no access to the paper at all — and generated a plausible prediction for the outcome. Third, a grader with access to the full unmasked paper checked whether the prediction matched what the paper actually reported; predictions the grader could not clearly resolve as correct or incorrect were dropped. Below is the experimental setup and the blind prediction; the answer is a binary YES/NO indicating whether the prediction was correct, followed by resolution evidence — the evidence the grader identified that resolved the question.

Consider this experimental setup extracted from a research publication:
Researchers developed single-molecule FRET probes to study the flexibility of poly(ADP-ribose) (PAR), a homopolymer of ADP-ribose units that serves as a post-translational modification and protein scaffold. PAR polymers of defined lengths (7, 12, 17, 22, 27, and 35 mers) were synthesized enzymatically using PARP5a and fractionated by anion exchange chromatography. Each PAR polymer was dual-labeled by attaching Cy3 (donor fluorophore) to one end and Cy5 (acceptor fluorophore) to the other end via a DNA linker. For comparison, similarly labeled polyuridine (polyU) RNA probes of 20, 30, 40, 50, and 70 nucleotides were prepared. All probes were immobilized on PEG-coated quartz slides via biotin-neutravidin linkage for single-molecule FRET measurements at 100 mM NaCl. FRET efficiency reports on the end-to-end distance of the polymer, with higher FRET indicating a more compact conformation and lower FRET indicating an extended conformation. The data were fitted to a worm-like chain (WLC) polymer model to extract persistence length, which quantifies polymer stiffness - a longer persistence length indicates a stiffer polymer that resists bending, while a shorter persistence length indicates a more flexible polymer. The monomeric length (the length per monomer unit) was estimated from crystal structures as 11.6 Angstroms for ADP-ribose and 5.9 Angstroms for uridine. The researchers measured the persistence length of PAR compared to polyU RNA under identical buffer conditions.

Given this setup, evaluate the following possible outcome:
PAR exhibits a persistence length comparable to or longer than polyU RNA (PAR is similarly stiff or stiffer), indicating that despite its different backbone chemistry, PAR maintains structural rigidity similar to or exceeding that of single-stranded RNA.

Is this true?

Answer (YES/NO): YES